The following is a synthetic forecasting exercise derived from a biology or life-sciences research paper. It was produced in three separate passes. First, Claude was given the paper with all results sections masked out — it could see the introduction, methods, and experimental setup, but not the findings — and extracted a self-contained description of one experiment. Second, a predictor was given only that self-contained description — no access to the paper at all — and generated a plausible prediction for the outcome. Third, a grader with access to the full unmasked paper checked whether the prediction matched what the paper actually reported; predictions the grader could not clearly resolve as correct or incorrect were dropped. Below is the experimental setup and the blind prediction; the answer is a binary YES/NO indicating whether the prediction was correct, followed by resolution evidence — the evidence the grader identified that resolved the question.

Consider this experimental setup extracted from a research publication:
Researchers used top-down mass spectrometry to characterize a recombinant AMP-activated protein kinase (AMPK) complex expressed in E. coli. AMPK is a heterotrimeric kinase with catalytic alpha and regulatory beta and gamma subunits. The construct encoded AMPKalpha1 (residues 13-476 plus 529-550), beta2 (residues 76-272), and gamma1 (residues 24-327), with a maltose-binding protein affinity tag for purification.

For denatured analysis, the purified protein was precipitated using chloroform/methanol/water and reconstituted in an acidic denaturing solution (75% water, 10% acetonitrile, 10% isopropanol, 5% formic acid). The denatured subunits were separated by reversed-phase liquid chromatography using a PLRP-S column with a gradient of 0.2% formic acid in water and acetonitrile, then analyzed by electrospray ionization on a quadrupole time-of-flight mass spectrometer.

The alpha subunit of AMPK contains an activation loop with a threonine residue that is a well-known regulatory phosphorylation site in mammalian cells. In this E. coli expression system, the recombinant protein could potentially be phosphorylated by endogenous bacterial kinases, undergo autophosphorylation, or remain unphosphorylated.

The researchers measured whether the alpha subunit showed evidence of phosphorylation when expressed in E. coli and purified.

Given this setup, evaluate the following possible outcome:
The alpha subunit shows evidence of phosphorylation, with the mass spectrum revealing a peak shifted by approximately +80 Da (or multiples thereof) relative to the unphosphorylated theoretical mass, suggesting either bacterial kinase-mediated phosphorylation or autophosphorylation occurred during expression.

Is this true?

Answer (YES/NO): NO